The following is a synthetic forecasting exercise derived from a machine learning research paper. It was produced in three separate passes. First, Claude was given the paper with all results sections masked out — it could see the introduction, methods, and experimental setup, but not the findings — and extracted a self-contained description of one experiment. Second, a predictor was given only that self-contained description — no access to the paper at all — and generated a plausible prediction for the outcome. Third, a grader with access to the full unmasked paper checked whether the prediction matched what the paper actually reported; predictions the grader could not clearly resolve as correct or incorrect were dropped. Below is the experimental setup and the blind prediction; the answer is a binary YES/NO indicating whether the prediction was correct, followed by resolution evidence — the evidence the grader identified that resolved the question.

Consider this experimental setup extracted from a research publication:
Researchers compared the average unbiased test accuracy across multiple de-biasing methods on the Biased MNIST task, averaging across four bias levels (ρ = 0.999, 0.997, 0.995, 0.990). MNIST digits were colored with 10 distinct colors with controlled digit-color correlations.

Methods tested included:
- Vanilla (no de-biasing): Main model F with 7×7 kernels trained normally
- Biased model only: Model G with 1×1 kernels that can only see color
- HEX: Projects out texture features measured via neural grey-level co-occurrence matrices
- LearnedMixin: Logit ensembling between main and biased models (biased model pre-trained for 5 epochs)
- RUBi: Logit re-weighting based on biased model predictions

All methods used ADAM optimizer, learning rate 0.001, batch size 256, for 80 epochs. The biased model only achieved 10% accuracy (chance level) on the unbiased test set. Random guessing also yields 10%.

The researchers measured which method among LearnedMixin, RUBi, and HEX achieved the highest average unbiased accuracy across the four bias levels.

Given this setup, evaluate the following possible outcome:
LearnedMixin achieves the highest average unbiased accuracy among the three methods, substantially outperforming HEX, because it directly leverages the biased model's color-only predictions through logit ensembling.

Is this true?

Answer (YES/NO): NO